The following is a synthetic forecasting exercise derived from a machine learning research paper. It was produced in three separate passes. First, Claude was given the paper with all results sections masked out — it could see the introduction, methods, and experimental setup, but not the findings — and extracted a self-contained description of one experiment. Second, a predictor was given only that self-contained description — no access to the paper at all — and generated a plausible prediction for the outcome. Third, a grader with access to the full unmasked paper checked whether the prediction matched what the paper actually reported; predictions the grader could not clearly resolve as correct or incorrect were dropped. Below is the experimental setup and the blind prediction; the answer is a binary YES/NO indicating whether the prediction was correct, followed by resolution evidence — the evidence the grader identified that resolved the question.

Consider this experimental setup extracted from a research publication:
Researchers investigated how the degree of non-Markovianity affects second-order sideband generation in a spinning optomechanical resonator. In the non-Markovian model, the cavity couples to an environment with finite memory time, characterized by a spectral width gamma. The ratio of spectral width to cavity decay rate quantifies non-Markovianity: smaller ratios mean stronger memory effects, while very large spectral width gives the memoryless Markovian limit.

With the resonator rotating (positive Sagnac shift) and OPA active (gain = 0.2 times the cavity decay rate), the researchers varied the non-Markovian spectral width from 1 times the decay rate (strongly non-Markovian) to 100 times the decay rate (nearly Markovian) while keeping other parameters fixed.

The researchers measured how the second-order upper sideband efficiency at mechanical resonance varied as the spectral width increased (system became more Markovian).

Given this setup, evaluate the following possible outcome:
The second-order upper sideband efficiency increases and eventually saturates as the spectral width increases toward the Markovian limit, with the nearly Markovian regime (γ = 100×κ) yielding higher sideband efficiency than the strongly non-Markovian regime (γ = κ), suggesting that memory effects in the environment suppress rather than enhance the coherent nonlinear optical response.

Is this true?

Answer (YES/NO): YES